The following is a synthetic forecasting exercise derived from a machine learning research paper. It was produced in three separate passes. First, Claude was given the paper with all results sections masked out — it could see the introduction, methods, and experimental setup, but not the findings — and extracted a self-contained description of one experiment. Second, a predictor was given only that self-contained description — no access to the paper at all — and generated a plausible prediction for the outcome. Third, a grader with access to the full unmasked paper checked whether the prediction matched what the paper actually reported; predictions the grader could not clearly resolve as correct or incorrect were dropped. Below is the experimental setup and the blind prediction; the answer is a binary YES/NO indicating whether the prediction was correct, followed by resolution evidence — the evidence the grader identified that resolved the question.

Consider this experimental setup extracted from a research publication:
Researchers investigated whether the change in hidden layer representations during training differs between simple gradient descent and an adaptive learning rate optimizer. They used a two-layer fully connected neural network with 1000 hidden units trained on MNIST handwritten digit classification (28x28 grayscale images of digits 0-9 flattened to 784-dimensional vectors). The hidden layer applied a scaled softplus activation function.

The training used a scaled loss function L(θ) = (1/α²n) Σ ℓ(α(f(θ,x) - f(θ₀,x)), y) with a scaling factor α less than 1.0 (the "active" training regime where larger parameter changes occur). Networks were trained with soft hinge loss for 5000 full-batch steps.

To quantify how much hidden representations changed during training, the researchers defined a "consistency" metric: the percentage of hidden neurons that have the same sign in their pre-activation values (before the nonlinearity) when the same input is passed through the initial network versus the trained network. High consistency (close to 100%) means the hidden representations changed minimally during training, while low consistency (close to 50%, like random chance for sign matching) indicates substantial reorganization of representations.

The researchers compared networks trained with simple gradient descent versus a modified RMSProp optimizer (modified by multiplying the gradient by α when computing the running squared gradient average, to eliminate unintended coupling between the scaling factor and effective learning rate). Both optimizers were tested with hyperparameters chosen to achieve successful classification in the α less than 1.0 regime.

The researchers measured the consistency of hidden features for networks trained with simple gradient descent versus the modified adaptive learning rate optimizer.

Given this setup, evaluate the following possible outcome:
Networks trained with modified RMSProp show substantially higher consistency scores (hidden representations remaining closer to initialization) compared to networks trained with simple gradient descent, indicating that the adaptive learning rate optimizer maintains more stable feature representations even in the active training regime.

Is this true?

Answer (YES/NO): NO